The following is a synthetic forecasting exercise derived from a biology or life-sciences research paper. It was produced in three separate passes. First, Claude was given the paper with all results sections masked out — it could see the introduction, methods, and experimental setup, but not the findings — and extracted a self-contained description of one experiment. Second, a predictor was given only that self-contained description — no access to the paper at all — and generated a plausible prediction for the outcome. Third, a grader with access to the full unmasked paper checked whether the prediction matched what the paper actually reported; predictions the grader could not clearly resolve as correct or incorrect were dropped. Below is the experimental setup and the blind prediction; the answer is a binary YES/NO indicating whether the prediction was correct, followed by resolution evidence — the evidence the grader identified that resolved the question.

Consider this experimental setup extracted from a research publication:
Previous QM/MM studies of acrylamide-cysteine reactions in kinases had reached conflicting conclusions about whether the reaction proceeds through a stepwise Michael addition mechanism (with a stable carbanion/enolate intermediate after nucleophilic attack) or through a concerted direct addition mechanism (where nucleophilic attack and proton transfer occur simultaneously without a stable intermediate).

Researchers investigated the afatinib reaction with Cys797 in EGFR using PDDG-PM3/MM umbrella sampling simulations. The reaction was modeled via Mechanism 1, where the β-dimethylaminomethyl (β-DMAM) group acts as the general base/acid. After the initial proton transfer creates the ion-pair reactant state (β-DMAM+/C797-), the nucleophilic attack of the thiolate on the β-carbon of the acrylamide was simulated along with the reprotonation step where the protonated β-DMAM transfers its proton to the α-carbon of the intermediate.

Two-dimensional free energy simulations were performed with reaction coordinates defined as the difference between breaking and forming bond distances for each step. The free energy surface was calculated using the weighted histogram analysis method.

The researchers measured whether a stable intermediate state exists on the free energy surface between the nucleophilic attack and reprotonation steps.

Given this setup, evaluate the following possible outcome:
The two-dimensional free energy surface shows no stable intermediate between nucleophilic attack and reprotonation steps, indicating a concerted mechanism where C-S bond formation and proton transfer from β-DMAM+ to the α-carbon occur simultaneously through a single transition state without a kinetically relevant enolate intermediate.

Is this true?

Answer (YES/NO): NO